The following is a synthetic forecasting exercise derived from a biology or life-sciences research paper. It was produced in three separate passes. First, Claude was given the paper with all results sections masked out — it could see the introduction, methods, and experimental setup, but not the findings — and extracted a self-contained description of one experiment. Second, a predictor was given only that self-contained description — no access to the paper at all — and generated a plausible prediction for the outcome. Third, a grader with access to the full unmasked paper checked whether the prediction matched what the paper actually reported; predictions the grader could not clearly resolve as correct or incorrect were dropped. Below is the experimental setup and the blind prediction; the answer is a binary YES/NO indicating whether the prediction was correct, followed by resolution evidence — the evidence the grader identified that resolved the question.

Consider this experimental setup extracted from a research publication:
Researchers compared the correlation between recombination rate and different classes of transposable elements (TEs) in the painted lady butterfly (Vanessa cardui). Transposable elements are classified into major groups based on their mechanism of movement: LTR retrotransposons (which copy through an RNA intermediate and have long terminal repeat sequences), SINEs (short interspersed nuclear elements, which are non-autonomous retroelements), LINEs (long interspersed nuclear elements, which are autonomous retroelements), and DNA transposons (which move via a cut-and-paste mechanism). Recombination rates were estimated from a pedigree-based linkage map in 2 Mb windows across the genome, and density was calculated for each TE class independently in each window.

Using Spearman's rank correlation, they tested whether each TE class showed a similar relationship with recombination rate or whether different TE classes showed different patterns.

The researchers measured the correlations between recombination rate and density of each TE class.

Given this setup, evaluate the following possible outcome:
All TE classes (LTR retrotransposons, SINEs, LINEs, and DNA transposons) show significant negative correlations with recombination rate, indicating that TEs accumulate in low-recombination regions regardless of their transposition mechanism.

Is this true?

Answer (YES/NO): NO